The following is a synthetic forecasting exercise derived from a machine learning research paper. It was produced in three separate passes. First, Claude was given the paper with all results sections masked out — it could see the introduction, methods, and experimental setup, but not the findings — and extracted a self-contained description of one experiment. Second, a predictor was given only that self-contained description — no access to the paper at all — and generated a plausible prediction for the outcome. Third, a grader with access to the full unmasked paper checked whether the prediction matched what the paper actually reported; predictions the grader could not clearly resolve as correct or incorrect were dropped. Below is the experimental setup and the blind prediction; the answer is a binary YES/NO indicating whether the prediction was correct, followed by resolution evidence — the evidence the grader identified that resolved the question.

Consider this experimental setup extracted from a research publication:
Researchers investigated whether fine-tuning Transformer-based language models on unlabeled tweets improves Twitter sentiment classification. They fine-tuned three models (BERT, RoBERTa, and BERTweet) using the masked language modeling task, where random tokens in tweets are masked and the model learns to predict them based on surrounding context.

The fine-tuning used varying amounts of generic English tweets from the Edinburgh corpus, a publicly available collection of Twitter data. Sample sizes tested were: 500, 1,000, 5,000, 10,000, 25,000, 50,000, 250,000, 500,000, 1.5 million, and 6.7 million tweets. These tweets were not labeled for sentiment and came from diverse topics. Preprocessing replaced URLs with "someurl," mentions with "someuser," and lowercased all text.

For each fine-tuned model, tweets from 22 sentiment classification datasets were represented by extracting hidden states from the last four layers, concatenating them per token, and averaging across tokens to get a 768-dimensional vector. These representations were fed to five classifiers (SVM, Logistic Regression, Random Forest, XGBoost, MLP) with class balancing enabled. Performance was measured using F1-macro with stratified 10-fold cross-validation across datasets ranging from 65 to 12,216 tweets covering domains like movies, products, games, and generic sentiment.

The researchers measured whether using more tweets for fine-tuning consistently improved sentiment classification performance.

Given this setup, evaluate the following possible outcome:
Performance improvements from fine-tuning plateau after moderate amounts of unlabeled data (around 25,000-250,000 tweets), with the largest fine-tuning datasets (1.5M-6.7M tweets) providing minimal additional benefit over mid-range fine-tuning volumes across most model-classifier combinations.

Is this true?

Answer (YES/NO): NO